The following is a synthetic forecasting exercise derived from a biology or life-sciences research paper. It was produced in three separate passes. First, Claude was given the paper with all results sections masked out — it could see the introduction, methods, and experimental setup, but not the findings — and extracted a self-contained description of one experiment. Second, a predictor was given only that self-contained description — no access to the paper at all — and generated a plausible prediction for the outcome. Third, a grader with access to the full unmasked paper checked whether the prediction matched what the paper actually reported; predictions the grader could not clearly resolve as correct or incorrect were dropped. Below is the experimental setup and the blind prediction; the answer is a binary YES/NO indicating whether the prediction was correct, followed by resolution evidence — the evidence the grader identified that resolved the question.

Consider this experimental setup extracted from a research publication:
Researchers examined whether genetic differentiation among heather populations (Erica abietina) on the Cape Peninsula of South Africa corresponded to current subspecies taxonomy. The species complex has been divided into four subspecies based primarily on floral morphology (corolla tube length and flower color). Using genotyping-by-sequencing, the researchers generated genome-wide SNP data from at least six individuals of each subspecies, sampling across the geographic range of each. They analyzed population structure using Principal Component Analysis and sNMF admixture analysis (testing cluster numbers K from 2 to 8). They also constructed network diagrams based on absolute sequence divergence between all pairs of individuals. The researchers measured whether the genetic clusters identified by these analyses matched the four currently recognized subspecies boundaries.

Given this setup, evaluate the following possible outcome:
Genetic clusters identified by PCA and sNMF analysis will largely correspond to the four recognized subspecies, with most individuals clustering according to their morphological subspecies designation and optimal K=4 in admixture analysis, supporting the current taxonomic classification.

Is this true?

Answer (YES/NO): NO